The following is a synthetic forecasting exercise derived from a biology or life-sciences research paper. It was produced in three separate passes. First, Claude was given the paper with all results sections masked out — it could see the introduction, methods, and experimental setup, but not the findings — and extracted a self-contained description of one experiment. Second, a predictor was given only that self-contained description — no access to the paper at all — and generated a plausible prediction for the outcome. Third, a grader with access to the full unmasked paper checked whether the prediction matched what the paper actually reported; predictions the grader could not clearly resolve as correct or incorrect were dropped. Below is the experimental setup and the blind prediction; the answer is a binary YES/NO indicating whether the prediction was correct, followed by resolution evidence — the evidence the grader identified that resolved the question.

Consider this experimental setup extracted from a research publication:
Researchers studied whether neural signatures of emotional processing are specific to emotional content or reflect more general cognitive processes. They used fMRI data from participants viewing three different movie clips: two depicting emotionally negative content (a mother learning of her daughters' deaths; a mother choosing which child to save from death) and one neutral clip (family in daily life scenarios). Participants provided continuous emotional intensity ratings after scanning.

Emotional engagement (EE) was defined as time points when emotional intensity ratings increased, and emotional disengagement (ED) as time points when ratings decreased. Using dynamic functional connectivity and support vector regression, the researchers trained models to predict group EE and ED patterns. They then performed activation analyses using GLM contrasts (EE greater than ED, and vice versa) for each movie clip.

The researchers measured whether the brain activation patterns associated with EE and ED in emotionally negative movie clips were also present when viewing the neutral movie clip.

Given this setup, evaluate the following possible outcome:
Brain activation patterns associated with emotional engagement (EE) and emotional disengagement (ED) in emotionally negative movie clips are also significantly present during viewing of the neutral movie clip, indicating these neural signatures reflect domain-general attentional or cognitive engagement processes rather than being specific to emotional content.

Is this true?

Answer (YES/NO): YES